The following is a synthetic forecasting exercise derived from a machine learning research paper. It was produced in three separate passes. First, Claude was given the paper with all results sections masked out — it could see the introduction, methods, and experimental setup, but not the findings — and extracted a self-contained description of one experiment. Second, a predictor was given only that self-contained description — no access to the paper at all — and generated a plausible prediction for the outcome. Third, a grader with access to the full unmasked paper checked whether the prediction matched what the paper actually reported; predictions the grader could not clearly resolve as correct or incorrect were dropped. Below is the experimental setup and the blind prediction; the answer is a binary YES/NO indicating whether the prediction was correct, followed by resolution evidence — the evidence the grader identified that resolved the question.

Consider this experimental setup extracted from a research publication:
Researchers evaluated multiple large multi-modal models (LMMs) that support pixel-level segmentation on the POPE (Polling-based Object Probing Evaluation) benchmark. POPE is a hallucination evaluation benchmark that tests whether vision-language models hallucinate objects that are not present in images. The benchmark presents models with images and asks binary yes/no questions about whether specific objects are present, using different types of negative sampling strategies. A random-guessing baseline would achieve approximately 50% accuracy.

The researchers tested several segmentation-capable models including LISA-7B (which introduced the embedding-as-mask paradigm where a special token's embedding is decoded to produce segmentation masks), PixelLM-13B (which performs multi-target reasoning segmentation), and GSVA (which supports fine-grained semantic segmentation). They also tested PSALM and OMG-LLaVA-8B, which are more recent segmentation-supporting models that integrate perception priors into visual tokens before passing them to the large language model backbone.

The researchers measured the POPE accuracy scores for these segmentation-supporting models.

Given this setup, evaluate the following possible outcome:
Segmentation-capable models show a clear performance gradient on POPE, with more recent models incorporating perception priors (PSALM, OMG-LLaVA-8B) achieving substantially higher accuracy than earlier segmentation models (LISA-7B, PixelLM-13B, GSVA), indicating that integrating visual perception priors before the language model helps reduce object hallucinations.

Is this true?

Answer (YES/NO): YES